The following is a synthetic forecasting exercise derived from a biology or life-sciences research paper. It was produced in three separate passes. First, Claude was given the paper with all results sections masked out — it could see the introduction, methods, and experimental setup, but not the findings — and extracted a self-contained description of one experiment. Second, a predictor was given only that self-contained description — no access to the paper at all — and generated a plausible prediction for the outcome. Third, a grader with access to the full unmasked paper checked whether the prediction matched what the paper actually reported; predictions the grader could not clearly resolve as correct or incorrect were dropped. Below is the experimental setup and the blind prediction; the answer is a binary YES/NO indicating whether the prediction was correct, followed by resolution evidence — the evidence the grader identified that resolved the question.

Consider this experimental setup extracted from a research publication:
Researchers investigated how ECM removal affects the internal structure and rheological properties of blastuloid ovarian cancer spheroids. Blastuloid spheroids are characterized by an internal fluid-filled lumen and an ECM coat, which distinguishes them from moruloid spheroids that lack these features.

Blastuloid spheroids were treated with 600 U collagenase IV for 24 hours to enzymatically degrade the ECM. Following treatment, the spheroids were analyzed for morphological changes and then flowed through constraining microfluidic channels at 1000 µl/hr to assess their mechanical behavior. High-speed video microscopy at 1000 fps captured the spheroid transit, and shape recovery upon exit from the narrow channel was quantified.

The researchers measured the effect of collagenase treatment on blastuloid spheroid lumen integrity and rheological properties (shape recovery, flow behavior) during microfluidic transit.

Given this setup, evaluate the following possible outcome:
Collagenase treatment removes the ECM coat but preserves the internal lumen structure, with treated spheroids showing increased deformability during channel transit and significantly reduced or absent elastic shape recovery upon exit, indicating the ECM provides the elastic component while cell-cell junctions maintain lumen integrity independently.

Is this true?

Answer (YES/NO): NO